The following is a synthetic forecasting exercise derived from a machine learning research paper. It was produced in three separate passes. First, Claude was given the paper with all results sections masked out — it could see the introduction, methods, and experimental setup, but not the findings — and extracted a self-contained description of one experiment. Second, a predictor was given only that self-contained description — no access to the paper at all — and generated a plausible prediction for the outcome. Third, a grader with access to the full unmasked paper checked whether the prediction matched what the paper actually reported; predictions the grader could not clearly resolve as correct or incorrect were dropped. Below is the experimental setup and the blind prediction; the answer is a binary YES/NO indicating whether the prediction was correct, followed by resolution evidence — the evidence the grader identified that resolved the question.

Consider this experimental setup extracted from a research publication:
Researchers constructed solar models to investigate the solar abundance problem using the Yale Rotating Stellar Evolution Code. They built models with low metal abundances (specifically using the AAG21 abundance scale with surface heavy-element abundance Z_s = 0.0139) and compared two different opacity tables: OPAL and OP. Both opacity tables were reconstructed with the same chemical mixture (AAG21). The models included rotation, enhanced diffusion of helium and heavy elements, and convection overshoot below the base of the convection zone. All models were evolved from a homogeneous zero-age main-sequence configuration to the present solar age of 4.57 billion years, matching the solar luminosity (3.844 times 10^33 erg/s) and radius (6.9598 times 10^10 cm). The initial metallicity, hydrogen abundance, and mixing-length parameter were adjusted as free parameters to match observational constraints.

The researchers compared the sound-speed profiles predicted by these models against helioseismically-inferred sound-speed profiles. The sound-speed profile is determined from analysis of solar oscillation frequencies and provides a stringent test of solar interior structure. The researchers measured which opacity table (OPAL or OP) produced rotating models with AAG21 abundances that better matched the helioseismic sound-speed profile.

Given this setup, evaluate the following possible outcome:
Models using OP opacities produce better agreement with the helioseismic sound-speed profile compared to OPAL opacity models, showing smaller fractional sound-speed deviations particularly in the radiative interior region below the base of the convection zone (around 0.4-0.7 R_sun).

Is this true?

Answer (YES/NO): YES